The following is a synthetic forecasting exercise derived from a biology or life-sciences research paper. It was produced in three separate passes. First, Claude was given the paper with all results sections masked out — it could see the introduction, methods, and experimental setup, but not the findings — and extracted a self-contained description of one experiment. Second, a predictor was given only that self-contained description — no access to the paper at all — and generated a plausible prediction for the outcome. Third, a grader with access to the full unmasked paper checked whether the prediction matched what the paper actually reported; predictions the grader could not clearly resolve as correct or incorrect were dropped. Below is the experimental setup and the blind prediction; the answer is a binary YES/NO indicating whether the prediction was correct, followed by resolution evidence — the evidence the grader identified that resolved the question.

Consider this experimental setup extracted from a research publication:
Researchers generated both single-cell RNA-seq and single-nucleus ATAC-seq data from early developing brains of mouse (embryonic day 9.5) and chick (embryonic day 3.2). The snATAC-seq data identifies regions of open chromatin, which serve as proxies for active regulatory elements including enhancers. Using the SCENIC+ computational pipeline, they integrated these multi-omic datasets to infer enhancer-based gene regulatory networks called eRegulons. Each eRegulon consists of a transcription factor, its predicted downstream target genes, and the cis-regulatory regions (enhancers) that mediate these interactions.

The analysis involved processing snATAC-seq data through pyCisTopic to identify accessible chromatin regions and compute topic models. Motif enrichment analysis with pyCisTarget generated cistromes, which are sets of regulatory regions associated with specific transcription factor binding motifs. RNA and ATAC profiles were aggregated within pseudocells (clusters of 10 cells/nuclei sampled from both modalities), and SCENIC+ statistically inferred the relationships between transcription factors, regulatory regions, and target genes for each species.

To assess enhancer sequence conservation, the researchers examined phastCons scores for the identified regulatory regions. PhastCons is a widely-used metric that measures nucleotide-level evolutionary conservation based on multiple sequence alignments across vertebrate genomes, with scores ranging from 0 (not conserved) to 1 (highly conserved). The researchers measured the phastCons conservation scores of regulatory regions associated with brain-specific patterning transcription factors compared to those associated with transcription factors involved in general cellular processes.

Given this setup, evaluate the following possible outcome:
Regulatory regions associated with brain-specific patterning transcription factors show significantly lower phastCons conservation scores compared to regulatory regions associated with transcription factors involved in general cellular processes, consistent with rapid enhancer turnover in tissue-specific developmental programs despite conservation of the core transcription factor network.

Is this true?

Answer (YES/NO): NO